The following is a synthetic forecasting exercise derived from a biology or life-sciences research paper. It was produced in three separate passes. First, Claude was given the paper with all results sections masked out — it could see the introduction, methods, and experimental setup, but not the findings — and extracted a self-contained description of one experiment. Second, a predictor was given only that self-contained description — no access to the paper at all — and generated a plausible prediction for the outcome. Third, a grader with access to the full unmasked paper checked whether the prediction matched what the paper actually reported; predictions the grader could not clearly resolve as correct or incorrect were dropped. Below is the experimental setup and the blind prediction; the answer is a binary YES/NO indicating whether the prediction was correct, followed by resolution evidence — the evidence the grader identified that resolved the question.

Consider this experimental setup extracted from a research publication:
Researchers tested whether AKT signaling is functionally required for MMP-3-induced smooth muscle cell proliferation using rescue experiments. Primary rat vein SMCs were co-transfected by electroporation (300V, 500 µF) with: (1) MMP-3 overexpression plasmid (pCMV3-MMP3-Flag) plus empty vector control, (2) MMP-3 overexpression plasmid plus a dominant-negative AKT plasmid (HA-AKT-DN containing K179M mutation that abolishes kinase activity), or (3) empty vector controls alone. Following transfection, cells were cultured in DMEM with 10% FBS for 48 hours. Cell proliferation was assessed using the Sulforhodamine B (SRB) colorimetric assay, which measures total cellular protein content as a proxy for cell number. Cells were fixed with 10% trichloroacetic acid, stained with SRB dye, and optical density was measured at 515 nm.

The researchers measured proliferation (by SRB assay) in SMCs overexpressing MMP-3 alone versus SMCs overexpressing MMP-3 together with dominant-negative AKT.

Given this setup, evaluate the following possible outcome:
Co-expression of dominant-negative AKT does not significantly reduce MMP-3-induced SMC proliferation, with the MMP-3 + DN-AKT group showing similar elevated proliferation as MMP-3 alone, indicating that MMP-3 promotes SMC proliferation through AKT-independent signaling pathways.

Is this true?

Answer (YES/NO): NO